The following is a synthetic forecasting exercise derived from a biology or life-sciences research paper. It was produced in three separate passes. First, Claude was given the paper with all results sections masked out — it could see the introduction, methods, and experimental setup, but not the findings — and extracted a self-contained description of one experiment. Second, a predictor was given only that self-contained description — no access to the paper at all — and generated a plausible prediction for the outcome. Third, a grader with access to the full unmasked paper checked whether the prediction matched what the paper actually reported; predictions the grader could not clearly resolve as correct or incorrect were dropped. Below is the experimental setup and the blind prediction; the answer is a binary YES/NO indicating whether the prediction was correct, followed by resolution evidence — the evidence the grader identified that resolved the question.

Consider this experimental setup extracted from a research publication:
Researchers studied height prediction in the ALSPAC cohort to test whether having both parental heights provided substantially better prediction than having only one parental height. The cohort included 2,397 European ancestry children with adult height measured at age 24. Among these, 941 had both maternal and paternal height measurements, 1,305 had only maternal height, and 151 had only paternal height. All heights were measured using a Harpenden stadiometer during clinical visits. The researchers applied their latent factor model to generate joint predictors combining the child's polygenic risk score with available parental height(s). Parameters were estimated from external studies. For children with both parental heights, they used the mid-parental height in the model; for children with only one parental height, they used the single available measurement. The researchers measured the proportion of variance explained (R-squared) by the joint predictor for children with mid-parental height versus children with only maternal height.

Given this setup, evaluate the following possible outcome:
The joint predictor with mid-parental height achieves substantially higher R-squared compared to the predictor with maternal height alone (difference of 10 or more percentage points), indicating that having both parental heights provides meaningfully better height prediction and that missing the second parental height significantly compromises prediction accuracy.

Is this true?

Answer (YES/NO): NO